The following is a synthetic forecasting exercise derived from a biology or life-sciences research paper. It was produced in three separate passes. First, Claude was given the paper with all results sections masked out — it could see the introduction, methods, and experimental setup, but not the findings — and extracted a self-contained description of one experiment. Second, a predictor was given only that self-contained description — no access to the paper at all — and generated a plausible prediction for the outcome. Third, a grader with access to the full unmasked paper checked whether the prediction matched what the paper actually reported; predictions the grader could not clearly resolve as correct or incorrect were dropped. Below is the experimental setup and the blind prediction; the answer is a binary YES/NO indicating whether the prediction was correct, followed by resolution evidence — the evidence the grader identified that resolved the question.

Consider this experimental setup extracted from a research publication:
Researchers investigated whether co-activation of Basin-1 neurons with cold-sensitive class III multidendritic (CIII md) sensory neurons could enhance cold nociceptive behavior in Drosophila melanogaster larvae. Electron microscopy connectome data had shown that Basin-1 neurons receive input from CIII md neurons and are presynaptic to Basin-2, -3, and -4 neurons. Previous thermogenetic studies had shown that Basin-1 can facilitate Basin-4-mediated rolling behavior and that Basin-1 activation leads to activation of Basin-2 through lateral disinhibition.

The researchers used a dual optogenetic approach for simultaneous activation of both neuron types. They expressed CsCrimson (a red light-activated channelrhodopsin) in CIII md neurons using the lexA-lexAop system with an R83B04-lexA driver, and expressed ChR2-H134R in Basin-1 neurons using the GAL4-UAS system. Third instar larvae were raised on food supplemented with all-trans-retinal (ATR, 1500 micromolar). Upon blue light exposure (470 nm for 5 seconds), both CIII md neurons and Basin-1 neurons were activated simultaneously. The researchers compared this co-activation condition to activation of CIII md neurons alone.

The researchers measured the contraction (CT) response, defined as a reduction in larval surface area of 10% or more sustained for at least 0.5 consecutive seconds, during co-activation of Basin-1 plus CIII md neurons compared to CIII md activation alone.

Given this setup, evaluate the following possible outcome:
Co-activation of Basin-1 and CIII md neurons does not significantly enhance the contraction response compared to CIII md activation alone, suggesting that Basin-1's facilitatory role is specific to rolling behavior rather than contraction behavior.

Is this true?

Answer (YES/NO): NO